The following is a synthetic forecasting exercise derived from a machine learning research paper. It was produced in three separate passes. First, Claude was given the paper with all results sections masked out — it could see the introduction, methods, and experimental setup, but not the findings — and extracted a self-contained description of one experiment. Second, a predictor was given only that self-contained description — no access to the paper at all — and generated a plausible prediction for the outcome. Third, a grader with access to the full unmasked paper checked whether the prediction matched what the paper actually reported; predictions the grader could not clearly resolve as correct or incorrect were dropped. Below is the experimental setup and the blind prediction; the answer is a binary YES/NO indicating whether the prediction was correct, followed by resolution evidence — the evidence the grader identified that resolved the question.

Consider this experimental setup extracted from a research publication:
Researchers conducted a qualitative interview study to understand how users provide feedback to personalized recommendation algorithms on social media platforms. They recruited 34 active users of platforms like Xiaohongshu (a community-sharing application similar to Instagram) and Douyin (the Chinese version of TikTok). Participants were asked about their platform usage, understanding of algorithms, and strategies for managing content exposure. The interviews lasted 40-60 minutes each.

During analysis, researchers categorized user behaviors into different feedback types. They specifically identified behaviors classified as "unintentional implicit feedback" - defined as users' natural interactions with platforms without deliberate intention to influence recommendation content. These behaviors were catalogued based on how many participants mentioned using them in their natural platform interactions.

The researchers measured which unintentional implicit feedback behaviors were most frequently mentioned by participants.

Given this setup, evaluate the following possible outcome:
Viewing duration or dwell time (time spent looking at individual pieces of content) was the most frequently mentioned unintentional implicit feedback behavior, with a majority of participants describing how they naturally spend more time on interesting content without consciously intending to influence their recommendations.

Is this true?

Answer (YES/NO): NO